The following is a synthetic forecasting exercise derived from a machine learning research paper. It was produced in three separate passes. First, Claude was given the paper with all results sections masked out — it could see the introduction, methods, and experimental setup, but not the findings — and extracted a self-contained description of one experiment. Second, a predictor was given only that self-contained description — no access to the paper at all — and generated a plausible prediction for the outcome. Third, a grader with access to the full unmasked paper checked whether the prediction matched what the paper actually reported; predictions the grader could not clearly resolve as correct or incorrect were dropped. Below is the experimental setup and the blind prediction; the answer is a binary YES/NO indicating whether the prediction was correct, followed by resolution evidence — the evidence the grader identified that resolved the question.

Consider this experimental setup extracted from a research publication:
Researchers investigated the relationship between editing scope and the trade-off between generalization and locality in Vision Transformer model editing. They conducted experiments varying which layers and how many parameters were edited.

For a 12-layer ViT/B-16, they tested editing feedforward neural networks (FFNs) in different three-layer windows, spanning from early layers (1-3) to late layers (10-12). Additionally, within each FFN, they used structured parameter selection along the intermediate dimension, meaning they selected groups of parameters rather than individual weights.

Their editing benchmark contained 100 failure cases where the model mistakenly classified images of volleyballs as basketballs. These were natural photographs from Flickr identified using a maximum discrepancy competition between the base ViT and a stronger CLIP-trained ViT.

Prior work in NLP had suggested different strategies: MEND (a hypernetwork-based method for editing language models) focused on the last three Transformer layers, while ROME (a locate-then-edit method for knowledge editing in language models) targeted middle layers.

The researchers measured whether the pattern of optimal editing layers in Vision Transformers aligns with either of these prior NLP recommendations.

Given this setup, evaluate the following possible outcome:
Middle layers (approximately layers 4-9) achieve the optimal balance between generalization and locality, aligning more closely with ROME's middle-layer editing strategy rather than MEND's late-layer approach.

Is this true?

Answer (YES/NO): NO